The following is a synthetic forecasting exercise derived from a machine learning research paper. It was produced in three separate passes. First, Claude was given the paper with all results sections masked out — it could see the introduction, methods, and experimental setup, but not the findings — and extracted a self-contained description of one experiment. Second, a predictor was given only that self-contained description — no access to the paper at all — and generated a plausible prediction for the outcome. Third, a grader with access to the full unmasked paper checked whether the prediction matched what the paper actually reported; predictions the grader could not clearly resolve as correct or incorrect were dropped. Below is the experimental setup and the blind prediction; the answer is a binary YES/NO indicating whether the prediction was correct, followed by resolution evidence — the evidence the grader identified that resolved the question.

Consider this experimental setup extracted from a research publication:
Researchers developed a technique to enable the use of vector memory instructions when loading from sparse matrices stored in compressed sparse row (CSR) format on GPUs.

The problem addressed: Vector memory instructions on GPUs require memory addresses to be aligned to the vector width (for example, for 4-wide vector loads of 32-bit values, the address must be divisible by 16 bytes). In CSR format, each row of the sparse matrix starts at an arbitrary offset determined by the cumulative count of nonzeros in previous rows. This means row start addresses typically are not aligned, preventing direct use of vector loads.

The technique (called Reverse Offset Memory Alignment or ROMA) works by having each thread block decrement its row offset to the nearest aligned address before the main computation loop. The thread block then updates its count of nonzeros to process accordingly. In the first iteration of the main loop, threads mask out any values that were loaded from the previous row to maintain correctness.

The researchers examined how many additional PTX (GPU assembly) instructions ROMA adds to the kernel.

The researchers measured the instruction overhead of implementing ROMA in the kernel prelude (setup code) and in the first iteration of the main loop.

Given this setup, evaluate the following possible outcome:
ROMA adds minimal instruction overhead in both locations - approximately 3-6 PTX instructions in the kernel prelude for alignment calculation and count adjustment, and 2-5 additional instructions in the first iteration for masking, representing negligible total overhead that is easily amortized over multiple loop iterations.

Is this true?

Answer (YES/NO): YES